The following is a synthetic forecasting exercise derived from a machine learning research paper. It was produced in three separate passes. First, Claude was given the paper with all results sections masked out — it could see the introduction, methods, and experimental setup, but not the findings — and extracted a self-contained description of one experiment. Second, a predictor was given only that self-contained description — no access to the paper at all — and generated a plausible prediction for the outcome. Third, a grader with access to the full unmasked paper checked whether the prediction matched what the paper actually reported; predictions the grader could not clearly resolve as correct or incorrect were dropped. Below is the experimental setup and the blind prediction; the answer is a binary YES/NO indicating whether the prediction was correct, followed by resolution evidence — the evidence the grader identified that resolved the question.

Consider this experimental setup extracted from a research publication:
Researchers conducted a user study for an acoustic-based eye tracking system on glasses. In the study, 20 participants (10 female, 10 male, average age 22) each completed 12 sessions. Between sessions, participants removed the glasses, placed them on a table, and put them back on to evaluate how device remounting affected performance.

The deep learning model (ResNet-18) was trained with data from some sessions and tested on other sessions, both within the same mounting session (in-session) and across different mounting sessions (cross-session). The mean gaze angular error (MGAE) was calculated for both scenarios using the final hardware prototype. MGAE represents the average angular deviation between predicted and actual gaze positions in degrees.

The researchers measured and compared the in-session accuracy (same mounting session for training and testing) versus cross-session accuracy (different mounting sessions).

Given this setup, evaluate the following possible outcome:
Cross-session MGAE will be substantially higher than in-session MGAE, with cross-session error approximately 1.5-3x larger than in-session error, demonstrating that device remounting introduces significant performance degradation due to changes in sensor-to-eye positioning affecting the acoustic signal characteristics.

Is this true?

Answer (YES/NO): NO